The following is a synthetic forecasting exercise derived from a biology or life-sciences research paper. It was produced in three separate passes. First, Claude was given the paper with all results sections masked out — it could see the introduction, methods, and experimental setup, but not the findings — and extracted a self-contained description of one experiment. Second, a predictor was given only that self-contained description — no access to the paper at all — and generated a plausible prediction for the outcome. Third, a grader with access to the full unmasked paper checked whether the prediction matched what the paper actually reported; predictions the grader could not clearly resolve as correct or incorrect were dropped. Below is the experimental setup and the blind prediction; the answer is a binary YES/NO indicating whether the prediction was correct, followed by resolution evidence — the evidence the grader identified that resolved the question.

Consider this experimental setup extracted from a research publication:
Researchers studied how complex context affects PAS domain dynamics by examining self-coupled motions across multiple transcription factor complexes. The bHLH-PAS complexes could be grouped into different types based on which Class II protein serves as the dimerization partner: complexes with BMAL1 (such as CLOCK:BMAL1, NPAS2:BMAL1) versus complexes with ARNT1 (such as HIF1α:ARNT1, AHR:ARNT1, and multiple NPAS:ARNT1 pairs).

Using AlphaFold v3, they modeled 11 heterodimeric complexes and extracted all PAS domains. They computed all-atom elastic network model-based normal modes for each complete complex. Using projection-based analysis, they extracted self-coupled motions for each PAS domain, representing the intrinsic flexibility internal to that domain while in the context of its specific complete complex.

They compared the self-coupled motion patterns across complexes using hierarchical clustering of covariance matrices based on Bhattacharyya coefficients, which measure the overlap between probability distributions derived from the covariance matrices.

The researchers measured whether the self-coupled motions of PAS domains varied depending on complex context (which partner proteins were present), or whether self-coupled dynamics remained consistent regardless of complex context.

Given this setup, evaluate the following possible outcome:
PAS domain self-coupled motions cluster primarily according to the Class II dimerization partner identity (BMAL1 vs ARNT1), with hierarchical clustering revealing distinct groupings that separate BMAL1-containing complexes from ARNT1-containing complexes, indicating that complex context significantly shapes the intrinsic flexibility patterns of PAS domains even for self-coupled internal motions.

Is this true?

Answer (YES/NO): NO